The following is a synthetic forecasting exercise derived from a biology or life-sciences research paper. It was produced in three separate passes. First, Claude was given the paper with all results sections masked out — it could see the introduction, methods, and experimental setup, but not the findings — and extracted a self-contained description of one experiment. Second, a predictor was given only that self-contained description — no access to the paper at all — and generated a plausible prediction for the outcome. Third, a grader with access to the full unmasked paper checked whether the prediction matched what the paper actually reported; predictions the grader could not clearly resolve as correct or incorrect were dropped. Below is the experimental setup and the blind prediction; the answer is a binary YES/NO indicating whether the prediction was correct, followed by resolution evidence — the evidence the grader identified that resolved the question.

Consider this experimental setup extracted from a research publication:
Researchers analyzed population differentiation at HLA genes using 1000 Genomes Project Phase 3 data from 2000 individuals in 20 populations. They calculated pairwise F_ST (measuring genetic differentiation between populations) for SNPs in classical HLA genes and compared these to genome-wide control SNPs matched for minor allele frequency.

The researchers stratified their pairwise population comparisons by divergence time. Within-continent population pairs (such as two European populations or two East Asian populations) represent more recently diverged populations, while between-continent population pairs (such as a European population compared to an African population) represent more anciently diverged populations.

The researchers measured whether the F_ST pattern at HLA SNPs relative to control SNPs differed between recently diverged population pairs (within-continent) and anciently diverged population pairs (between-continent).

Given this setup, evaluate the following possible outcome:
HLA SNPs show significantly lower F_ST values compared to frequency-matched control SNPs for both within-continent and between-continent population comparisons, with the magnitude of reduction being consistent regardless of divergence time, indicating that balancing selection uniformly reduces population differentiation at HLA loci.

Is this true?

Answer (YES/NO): NO